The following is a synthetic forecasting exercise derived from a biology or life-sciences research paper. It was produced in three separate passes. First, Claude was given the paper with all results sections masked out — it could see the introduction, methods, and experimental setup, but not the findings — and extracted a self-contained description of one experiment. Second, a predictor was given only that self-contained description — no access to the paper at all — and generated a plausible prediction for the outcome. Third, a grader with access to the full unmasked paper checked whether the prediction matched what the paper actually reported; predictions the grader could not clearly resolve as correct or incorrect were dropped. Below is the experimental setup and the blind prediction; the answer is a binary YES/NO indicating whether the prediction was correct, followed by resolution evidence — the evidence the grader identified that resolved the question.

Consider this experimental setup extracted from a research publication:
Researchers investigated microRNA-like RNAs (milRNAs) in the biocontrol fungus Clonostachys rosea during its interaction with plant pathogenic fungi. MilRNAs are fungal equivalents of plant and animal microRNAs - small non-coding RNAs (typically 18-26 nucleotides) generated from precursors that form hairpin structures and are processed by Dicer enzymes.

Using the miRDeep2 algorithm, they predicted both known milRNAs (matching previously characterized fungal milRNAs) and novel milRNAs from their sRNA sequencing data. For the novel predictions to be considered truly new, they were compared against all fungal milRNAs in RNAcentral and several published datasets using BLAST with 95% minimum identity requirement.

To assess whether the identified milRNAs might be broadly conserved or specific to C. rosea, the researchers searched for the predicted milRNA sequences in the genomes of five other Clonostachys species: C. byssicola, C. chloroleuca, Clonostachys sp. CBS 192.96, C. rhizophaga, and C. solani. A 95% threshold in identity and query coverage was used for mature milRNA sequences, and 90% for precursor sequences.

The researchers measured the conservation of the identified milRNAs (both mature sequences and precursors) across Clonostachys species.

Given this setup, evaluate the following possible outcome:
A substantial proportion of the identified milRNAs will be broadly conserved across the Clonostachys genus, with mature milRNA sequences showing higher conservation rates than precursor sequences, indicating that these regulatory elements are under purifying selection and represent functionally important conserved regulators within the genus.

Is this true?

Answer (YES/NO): NO